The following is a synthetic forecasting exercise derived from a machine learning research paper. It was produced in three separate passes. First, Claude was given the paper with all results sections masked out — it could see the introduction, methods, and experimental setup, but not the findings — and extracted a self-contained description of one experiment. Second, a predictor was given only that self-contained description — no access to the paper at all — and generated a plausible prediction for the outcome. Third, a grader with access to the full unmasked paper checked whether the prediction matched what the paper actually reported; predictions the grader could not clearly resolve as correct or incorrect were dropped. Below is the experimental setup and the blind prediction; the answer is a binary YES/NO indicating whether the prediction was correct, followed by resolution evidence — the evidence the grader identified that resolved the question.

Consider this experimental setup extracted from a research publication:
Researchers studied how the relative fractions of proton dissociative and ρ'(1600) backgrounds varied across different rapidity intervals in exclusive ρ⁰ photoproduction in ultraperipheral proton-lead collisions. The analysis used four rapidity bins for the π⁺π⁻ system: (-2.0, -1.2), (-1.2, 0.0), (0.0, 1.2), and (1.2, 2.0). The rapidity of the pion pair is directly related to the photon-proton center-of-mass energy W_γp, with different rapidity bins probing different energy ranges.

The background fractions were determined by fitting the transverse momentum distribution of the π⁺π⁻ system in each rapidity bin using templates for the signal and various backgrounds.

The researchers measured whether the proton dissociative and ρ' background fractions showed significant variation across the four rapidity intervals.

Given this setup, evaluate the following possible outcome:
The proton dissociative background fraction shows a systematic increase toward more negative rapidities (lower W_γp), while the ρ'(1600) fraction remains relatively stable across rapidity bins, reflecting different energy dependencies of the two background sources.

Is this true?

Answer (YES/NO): NO